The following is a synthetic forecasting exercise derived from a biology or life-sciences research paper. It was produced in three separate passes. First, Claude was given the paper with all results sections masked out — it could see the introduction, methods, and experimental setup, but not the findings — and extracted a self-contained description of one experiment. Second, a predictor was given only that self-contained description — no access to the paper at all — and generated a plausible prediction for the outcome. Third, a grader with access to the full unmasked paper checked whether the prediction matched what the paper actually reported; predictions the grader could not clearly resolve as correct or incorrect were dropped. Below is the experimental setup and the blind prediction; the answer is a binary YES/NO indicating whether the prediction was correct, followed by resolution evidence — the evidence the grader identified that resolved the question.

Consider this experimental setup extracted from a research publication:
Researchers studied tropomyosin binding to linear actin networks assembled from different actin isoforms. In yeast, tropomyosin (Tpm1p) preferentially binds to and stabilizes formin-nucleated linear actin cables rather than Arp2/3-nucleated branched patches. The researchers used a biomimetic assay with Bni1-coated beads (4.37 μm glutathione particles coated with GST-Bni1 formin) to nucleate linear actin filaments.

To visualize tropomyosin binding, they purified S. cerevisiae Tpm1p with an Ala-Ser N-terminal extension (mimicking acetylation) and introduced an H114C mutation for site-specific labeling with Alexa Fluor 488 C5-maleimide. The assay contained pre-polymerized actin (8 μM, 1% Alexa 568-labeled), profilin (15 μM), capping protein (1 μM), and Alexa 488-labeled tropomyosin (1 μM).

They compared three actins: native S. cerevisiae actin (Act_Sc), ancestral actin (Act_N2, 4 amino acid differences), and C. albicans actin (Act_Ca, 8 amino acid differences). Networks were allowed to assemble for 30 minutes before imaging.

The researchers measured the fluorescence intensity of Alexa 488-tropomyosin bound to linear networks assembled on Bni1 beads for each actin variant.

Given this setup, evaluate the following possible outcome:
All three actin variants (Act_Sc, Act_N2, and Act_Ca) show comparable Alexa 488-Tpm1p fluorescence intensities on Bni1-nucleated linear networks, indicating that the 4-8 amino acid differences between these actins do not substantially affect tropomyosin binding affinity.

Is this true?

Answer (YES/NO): NO